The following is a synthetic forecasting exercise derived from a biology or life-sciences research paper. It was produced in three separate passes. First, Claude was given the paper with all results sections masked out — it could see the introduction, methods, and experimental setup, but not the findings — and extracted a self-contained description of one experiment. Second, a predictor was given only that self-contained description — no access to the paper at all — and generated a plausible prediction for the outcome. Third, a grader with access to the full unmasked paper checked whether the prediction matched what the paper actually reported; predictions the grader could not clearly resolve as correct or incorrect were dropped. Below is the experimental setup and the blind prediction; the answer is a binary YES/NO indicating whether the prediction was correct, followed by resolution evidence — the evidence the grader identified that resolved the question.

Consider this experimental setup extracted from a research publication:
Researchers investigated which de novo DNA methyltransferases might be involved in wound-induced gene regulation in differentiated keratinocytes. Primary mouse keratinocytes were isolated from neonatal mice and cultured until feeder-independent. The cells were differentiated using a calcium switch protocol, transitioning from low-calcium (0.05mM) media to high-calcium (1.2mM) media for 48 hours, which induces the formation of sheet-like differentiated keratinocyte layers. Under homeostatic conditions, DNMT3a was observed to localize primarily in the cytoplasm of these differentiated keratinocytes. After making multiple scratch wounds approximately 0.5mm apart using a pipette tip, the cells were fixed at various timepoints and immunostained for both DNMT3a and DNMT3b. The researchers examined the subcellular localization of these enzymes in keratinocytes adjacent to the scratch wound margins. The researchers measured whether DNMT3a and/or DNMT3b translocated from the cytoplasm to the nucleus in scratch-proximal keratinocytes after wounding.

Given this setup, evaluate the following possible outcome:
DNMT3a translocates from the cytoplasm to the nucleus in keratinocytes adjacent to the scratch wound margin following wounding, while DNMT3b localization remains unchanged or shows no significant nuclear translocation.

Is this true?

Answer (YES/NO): YES